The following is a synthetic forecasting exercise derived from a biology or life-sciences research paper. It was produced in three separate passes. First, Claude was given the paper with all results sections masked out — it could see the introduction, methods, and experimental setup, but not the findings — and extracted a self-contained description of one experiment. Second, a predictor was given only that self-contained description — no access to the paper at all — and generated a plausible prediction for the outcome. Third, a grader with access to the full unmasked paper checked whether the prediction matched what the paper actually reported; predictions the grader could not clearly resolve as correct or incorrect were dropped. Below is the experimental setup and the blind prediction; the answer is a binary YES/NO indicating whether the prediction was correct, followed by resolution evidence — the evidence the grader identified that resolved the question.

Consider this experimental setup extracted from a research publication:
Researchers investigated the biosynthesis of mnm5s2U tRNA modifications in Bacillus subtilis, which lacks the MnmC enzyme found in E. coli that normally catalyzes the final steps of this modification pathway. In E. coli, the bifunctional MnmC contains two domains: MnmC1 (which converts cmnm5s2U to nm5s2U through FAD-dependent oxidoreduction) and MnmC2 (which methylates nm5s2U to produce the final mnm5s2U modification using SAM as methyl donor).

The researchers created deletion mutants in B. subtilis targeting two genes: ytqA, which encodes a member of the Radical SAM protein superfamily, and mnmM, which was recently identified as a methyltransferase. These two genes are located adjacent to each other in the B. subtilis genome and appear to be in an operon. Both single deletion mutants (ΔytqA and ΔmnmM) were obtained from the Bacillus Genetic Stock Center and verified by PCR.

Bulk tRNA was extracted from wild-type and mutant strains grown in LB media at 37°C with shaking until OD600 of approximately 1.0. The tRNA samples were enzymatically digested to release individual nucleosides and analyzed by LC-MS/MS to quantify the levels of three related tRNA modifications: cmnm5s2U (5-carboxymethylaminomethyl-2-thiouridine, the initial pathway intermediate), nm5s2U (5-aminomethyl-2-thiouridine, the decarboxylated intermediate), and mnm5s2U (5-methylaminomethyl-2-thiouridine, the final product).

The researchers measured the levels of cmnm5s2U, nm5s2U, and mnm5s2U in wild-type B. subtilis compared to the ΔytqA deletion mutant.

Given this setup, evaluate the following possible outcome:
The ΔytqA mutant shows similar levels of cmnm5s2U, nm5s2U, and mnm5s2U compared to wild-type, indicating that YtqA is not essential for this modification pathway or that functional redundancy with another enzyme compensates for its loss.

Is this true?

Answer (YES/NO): NO